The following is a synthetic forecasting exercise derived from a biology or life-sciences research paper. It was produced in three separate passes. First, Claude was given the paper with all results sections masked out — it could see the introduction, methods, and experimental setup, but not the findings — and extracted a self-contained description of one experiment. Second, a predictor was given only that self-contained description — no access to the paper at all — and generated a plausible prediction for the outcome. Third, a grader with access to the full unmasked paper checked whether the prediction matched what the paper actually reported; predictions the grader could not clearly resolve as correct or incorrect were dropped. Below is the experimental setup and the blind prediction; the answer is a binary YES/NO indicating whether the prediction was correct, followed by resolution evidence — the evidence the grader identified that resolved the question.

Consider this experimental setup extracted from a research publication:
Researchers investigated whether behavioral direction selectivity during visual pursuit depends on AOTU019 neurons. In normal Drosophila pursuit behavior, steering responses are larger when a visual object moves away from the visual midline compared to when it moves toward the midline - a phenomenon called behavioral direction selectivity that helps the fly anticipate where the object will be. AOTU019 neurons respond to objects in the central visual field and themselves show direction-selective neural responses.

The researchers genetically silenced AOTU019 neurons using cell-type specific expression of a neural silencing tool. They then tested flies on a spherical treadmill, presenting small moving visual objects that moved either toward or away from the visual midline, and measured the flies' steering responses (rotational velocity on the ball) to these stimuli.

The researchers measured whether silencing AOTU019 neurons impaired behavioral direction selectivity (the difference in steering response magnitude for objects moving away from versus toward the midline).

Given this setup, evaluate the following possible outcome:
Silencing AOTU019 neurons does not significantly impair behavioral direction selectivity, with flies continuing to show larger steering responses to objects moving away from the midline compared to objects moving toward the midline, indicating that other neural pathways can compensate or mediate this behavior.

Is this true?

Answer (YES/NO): YES